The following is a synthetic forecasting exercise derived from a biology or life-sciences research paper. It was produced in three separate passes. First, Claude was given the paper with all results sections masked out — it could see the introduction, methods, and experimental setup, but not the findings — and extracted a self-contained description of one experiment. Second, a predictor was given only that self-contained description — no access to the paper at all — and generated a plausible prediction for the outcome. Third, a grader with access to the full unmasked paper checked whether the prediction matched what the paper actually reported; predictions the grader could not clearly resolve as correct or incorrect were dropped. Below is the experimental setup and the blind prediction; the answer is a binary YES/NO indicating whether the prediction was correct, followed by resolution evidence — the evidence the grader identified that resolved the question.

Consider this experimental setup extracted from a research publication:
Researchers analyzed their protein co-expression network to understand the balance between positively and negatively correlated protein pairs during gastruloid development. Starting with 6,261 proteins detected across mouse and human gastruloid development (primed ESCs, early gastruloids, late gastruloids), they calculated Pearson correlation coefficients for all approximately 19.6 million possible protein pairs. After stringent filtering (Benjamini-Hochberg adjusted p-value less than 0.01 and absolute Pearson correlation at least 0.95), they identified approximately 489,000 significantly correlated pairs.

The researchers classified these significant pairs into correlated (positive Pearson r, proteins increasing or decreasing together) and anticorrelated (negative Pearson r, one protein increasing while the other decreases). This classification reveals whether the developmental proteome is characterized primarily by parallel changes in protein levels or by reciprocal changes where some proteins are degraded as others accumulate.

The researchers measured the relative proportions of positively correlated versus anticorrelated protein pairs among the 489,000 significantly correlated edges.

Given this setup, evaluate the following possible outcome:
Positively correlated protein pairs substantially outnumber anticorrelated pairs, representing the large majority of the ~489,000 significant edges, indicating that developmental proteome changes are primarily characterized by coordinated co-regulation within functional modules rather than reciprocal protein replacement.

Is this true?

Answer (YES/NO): YES